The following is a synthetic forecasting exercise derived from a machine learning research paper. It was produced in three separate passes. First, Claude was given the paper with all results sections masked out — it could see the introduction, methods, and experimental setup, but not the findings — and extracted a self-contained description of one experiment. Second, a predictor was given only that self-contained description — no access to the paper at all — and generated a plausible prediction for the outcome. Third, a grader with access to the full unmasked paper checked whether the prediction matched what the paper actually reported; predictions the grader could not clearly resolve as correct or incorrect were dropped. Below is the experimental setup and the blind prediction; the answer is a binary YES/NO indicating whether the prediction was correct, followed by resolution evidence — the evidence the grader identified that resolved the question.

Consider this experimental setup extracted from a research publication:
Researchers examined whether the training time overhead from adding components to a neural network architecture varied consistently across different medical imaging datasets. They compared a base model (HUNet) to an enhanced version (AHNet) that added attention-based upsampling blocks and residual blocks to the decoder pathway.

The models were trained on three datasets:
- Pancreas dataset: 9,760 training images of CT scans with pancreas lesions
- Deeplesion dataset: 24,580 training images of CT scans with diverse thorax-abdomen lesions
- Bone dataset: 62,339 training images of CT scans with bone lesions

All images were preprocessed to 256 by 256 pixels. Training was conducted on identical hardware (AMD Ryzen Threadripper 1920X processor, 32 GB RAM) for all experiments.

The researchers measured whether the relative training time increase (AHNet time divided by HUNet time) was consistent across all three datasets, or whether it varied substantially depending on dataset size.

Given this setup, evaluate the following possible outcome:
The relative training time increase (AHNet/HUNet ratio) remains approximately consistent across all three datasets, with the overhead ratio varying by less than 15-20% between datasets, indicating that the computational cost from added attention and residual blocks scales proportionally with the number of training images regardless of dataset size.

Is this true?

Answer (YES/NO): NO